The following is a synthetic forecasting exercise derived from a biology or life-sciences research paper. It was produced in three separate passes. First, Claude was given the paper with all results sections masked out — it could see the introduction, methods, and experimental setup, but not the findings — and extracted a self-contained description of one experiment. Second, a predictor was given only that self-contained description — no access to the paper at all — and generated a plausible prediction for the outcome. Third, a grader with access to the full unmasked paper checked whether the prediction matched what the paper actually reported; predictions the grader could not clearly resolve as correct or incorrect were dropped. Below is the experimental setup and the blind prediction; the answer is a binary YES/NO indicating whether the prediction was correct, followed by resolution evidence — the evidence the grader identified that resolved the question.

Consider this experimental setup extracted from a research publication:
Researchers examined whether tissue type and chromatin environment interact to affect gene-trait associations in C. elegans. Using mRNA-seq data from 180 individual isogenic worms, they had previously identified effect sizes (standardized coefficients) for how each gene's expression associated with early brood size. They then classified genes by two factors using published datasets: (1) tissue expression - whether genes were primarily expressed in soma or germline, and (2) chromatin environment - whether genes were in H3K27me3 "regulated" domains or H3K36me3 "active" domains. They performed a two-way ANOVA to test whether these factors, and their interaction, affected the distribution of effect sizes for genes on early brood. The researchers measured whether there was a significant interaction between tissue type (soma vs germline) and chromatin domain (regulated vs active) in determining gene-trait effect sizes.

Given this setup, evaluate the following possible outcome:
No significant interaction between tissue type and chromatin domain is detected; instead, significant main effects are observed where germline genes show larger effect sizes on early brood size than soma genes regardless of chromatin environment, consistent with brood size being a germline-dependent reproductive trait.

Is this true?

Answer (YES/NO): NO